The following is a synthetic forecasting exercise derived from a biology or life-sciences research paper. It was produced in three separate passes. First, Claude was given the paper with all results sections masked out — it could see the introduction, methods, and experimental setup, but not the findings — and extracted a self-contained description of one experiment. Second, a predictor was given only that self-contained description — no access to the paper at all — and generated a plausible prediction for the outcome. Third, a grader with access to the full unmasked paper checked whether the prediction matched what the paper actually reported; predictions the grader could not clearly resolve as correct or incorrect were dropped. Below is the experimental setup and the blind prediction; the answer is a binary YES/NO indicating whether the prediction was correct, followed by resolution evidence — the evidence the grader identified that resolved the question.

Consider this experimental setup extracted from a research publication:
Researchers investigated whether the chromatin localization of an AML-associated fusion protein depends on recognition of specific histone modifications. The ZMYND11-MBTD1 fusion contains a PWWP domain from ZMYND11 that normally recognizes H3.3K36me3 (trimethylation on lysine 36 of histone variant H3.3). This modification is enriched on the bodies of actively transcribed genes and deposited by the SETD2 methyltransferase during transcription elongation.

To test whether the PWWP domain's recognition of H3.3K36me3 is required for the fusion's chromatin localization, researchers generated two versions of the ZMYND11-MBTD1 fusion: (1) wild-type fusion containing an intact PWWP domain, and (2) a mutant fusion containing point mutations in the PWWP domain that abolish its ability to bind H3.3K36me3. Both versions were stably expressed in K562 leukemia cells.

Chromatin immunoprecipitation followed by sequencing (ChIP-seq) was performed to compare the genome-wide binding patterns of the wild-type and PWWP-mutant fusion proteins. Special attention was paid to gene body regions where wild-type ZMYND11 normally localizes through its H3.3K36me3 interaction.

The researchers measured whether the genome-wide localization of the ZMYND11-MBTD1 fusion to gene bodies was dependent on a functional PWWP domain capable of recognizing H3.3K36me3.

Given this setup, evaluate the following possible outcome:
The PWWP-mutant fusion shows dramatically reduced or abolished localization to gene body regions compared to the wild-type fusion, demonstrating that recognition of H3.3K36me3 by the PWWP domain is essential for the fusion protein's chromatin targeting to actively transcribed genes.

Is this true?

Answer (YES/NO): YES